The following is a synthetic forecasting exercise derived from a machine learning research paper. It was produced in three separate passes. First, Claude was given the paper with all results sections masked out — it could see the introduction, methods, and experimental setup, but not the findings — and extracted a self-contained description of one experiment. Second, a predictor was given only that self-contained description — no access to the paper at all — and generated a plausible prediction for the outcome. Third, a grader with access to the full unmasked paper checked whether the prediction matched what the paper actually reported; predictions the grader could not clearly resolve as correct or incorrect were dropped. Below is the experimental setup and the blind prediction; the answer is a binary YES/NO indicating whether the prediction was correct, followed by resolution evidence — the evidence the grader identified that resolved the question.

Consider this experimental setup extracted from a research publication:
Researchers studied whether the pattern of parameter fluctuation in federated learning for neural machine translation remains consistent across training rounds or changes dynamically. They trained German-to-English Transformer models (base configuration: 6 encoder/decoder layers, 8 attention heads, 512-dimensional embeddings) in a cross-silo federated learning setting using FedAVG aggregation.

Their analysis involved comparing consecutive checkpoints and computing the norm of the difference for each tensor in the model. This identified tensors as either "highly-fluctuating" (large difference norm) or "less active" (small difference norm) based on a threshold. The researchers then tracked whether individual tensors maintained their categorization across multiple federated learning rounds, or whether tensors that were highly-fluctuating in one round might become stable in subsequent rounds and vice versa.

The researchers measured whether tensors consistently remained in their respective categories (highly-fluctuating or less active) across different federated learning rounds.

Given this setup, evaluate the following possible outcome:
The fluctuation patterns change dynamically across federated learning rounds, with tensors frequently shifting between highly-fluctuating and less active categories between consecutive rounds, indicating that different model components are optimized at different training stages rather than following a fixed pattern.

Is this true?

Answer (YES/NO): NO